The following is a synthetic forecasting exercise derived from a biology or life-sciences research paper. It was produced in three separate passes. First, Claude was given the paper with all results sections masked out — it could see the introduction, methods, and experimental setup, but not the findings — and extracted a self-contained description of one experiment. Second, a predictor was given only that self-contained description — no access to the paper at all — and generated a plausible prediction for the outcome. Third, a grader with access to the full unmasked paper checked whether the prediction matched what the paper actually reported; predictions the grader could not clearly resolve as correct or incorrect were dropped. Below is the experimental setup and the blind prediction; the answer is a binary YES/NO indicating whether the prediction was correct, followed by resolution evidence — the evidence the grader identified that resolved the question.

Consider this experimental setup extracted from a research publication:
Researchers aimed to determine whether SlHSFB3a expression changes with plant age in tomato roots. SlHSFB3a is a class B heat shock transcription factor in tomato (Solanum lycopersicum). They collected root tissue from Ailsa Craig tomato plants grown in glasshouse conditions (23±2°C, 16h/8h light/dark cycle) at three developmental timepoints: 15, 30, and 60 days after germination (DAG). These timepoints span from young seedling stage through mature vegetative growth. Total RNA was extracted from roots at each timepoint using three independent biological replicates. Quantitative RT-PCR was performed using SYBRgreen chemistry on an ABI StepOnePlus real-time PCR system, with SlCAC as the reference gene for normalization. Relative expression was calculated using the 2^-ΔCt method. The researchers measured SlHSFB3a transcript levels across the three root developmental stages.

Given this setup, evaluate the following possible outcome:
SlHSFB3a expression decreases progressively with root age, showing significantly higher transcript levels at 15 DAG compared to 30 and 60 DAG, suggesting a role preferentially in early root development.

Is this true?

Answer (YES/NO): NO